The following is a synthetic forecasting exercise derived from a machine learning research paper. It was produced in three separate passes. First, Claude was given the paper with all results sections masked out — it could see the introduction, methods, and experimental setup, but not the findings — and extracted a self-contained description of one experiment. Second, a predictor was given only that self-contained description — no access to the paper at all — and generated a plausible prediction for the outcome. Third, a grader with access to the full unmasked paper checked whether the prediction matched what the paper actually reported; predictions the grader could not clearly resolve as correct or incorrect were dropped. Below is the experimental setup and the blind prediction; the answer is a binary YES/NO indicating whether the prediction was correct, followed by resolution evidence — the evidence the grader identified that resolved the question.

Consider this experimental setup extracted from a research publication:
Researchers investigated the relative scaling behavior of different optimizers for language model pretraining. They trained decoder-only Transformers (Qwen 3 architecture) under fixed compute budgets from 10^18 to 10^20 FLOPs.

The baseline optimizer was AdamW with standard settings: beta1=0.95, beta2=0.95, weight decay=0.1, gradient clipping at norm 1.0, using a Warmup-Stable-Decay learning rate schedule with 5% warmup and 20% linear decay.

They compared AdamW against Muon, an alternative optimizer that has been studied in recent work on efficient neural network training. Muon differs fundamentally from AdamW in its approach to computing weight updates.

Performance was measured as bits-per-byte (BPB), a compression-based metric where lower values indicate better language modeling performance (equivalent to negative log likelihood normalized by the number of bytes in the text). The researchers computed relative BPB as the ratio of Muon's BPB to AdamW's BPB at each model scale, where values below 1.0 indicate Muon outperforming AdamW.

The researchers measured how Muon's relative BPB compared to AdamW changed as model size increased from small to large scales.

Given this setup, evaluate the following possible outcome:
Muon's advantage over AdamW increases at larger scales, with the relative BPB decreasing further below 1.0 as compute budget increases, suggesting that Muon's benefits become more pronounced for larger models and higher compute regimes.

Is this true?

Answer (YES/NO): NO